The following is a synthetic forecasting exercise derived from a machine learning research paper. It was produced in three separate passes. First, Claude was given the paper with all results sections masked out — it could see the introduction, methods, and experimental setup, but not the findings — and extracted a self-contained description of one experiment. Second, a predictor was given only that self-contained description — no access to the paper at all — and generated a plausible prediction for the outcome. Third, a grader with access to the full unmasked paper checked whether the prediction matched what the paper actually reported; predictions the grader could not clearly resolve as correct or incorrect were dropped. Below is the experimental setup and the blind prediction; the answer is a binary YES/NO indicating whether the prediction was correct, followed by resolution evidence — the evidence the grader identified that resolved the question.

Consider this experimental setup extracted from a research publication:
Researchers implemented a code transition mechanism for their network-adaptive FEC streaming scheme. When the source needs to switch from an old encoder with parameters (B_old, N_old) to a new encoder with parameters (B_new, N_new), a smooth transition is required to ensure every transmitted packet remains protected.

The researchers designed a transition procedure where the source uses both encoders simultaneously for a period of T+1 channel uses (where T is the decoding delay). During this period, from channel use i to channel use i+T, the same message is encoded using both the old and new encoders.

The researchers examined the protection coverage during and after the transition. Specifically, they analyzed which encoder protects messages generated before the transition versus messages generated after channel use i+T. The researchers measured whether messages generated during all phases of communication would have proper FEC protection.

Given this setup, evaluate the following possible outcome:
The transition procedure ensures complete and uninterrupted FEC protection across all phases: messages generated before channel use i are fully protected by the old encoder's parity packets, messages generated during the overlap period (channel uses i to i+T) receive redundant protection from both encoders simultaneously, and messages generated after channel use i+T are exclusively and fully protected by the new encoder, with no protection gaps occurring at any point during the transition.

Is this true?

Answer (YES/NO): YES